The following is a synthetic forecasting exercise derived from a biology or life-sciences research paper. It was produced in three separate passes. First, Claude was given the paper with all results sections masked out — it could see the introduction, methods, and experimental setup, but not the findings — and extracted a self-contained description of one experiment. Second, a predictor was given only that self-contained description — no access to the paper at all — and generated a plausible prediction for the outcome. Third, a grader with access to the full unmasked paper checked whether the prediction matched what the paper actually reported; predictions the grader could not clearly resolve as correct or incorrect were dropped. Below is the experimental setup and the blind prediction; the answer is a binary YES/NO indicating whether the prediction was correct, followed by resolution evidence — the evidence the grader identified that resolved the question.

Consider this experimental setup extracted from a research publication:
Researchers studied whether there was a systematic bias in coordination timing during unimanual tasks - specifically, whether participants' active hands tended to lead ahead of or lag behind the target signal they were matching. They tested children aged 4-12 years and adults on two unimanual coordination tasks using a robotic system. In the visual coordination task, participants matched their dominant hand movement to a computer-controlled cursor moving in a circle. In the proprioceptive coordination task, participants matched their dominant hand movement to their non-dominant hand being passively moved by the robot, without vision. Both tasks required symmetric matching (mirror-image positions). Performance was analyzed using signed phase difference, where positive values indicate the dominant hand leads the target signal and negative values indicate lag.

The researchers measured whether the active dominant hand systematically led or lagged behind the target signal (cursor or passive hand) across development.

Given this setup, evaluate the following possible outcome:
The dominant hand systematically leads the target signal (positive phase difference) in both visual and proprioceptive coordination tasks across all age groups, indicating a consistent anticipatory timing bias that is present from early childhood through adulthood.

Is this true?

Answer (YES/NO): NO